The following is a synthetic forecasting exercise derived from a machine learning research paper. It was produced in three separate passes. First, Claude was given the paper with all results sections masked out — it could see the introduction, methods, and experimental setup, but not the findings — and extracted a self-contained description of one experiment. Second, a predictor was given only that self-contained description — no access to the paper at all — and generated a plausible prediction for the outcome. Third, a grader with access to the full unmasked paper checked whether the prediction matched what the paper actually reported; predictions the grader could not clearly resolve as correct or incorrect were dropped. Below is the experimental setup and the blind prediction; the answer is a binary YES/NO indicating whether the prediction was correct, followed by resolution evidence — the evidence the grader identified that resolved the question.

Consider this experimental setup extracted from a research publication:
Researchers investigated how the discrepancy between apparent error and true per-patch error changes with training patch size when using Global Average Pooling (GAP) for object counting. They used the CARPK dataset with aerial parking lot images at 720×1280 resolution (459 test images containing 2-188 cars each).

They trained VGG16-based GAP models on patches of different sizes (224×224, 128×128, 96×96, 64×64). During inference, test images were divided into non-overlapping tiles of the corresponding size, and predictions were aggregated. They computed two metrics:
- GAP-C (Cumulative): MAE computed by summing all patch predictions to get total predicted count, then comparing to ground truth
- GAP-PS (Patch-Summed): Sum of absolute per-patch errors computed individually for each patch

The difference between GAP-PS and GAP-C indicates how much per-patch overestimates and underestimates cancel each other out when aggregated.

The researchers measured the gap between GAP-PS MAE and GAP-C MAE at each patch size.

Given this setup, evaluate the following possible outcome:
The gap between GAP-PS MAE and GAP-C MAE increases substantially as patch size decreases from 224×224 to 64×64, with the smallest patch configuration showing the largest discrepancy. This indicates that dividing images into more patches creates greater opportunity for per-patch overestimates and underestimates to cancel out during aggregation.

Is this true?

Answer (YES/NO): NO